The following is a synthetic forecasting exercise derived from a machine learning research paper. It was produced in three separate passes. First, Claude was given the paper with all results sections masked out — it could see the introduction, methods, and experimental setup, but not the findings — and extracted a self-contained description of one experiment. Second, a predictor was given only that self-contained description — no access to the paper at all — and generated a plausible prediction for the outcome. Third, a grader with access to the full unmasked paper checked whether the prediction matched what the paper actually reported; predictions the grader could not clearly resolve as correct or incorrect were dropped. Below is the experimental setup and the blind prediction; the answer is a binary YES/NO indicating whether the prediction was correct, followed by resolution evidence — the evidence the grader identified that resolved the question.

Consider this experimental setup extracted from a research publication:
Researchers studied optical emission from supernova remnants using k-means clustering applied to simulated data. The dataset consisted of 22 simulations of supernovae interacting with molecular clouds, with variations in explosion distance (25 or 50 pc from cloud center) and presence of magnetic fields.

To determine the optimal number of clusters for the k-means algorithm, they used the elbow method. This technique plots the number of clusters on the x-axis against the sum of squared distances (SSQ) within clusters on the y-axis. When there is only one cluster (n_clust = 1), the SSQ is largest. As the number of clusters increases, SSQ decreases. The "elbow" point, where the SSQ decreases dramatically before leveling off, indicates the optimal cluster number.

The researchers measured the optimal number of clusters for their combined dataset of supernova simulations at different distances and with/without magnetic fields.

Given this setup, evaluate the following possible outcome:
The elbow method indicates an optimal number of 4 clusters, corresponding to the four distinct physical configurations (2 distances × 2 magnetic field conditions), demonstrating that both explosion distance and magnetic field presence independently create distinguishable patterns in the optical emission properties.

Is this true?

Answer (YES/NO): NO